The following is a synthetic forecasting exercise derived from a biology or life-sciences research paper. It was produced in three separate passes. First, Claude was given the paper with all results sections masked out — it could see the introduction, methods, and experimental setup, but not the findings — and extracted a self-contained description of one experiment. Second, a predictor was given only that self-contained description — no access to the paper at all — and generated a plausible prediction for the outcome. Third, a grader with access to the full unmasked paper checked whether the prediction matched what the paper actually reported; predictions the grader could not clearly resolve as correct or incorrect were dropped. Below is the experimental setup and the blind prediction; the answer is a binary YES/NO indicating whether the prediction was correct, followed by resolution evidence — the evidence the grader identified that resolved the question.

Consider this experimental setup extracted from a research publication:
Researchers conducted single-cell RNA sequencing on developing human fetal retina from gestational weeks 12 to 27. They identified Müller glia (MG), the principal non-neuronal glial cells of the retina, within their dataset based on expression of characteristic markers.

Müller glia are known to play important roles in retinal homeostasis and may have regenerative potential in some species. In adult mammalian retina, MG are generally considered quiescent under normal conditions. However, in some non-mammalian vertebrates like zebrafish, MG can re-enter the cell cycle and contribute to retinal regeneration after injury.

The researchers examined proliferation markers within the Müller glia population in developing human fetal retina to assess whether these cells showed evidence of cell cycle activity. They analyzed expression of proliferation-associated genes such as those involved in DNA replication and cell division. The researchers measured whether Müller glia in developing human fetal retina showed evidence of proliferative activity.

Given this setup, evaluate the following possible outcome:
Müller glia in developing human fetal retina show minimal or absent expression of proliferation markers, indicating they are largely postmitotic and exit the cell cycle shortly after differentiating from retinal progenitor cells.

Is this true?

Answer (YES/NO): NO